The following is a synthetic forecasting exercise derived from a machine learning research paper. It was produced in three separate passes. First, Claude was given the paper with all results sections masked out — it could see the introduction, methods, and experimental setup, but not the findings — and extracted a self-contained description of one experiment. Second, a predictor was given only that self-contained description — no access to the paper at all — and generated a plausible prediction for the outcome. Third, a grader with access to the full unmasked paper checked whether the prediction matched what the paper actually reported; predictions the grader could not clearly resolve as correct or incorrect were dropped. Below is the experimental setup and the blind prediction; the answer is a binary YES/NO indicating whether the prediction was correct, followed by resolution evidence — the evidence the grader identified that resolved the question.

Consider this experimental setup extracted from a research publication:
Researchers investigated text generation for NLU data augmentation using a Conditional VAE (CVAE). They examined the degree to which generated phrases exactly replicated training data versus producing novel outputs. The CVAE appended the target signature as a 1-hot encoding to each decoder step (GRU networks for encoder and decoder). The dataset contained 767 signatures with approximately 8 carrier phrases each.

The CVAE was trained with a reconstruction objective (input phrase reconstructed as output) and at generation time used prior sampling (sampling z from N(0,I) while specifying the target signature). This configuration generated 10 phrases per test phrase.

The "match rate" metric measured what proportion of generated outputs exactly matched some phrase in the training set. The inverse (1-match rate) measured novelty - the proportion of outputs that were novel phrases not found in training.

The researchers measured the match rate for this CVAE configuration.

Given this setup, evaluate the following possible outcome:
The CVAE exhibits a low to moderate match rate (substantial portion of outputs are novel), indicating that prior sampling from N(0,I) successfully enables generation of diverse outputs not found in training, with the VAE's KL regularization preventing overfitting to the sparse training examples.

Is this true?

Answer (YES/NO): NO